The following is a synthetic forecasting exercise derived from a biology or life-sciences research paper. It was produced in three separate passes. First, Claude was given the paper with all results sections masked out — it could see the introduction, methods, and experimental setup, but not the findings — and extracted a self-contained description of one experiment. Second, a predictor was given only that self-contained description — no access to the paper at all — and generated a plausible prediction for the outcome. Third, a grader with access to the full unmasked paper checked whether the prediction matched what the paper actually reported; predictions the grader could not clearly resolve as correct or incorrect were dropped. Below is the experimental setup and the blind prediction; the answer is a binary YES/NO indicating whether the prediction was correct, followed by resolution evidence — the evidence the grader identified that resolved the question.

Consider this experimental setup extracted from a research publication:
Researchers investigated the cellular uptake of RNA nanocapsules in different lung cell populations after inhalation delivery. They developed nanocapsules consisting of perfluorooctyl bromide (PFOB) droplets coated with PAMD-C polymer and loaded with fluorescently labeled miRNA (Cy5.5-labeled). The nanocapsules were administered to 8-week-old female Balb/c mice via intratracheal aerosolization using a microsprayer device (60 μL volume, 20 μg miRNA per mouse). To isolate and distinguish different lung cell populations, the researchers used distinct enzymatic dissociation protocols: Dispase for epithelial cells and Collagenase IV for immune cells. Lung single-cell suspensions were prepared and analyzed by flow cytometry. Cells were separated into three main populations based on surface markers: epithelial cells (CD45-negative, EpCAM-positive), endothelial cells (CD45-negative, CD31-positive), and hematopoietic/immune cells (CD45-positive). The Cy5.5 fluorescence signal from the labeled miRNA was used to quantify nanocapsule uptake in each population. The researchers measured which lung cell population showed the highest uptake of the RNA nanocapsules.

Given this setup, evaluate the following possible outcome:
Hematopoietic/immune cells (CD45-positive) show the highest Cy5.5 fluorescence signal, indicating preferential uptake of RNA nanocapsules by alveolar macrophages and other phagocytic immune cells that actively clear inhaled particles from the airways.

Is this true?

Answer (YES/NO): NO